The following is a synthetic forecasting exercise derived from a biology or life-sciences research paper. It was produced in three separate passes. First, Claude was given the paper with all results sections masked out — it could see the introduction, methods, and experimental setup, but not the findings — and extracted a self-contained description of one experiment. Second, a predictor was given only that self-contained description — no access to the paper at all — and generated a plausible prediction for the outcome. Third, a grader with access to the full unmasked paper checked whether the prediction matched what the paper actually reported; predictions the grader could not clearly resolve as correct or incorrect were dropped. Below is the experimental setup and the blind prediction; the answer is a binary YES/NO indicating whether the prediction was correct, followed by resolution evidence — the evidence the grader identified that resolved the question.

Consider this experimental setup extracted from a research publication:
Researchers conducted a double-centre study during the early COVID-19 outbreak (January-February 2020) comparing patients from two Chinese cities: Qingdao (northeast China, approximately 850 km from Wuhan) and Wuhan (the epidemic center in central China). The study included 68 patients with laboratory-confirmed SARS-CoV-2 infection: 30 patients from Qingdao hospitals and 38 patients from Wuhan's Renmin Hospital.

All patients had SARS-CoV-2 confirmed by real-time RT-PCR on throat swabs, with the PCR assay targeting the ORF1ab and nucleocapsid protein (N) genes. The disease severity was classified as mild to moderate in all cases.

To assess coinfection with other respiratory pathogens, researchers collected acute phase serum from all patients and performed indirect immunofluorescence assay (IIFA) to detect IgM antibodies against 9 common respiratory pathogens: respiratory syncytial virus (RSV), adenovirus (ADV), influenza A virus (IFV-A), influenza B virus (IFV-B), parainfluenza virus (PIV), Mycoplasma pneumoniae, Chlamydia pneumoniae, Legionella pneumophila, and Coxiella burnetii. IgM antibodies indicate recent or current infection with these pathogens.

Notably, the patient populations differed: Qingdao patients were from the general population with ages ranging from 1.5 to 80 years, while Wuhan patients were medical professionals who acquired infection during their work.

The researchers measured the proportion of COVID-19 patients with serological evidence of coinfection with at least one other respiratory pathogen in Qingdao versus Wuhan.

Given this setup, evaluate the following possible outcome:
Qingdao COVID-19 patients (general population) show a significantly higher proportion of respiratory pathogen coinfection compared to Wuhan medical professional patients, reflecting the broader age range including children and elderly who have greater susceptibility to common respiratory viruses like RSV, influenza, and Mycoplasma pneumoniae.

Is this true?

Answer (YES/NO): YES